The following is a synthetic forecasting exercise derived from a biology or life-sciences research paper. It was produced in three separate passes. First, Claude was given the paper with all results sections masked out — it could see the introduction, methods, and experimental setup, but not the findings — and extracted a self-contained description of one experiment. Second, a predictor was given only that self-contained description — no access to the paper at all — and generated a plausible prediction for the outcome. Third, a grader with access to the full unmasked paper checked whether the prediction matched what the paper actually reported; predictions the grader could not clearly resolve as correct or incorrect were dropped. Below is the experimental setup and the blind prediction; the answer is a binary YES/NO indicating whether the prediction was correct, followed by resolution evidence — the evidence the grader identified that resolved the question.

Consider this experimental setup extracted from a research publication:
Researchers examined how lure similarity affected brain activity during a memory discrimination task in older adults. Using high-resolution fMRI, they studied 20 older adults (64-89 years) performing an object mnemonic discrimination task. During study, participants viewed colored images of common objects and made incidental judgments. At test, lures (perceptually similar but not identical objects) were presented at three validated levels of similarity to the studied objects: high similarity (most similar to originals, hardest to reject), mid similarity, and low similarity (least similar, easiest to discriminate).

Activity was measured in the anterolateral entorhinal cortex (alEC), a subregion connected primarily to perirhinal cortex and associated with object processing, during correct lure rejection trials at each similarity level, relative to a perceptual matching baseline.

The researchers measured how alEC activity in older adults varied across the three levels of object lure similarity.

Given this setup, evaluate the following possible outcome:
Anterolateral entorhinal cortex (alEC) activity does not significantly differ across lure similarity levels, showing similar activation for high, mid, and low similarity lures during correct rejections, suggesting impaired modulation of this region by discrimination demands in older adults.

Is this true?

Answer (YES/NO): NO